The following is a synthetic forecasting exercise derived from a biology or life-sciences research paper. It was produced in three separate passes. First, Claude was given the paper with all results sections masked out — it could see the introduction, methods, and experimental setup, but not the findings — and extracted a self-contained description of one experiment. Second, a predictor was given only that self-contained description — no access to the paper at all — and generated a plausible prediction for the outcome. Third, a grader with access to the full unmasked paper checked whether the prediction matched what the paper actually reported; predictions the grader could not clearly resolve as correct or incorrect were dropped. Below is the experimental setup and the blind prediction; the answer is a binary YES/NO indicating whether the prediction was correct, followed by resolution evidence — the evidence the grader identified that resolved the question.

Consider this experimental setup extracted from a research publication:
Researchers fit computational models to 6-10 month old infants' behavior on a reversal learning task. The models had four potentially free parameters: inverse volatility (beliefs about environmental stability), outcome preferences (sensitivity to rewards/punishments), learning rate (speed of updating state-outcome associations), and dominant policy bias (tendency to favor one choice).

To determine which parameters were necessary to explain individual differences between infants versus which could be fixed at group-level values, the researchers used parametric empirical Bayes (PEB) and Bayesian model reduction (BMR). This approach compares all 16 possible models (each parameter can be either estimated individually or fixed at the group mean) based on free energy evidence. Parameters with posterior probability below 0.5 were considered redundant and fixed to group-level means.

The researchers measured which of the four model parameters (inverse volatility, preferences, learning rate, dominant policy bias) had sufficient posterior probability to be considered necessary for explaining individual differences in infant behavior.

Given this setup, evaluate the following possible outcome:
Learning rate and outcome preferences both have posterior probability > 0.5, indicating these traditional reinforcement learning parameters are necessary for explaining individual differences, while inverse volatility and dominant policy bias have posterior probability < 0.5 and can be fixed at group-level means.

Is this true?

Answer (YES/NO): NO